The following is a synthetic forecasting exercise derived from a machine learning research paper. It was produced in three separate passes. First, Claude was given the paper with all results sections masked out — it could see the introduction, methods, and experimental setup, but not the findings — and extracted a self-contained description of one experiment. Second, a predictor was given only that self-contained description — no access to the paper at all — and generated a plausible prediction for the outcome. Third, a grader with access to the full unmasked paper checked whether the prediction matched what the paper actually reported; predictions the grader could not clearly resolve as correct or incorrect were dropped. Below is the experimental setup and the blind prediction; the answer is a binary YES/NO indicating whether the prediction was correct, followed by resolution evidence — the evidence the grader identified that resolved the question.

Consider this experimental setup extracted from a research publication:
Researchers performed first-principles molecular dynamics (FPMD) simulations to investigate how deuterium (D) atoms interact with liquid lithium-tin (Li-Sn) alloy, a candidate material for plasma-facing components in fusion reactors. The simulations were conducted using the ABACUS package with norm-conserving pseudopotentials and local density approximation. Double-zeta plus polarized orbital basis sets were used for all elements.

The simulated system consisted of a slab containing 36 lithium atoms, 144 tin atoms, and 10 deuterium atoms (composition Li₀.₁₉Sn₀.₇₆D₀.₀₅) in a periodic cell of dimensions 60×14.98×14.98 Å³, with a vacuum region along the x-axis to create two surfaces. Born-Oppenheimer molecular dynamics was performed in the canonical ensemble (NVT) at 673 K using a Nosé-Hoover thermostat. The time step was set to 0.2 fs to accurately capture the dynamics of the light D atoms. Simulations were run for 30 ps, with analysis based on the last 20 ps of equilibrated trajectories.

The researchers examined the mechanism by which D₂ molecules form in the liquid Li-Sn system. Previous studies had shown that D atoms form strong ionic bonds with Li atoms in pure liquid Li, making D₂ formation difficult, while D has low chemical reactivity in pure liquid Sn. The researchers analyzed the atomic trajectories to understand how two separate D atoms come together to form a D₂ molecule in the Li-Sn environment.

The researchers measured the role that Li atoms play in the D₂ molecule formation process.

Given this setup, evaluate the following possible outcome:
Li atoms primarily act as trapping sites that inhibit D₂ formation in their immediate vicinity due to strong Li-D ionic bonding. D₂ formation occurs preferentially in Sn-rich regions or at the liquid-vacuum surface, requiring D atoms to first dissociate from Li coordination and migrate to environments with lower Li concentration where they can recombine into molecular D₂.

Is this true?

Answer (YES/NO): NO